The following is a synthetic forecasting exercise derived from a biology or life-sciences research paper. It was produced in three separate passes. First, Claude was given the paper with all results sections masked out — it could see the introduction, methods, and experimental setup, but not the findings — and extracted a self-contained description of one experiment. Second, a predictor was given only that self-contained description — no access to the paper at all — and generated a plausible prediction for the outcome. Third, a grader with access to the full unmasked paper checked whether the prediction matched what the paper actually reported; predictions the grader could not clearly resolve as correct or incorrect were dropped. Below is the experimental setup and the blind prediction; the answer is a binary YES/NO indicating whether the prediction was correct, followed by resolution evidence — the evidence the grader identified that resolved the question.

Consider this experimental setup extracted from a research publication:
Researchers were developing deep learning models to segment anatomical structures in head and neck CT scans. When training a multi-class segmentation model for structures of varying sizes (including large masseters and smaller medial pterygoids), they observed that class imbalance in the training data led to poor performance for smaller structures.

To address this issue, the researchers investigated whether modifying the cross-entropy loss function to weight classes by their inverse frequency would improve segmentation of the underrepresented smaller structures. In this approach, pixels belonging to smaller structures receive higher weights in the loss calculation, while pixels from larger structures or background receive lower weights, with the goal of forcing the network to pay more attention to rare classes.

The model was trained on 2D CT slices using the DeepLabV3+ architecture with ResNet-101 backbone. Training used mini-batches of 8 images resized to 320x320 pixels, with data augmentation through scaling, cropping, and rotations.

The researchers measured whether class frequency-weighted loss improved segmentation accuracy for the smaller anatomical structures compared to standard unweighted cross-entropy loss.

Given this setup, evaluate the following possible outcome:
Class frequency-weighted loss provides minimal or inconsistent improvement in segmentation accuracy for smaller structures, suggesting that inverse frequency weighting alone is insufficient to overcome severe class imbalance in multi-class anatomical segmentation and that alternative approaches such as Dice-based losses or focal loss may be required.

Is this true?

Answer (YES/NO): YES